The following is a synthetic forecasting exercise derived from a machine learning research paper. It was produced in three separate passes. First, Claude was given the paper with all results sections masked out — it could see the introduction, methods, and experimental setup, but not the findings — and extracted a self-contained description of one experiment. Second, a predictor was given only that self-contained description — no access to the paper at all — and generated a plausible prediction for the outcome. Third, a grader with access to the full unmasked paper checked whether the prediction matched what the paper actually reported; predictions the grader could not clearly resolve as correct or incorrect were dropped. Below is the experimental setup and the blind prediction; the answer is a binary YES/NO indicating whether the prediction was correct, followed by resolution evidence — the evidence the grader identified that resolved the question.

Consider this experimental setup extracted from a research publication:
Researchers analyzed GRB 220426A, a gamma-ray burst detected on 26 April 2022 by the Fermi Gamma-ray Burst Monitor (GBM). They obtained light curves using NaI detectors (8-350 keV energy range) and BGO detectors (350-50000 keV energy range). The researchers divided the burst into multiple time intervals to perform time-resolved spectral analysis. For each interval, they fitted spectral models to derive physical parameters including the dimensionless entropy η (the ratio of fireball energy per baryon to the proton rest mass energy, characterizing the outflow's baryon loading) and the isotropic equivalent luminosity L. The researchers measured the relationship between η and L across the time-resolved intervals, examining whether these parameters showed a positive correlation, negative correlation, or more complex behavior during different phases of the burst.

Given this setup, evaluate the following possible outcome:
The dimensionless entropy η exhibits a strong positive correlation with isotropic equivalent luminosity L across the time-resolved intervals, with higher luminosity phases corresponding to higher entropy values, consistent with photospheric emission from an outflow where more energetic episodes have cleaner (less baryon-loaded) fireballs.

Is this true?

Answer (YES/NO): NO